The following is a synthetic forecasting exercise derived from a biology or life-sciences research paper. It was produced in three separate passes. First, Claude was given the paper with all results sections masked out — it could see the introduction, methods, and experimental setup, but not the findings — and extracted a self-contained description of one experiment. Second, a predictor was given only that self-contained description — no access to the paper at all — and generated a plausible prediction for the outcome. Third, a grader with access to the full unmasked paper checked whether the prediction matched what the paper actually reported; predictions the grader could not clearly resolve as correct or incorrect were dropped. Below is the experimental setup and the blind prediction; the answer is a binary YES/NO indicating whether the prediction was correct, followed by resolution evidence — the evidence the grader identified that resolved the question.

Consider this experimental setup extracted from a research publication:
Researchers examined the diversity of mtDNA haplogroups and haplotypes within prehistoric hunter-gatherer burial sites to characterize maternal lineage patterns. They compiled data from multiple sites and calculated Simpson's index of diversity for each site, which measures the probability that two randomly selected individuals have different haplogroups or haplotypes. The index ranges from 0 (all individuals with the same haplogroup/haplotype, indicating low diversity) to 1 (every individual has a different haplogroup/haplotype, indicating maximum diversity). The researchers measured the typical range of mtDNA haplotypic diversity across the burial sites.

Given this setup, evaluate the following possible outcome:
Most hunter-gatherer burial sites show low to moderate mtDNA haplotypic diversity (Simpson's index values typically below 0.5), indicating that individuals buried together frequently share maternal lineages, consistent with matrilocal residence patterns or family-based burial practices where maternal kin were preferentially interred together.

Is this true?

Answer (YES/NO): NO